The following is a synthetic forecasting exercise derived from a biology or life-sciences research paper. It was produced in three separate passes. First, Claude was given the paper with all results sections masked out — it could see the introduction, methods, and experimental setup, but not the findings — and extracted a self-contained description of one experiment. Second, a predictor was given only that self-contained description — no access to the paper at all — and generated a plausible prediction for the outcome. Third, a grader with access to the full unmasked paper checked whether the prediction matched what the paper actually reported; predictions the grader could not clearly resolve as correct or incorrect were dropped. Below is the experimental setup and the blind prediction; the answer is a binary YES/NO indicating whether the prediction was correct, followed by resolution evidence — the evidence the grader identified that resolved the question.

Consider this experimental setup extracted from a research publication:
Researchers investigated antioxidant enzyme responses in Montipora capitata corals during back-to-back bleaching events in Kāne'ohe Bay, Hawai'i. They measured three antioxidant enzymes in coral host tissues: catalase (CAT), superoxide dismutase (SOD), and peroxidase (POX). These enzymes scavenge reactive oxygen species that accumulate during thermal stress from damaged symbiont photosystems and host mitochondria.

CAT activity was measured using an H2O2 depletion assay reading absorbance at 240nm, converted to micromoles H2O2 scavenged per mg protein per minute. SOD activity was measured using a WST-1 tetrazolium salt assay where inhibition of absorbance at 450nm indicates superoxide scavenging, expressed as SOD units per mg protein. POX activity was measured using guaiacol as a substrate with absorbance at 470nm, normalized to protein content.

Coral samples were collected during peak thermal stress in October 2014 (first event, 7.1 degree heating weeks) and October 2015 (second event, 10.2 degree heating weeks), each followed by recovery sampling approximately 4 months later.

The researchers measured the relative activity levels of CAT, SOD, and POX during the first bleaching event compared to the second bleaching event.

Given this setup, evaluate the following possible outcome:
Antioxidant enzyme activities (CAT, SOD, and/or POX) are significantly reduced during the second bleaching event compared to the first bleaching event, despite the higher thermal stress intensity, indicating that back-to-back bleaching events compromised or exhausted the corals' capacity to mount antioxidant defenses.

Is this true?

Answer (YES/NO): NO